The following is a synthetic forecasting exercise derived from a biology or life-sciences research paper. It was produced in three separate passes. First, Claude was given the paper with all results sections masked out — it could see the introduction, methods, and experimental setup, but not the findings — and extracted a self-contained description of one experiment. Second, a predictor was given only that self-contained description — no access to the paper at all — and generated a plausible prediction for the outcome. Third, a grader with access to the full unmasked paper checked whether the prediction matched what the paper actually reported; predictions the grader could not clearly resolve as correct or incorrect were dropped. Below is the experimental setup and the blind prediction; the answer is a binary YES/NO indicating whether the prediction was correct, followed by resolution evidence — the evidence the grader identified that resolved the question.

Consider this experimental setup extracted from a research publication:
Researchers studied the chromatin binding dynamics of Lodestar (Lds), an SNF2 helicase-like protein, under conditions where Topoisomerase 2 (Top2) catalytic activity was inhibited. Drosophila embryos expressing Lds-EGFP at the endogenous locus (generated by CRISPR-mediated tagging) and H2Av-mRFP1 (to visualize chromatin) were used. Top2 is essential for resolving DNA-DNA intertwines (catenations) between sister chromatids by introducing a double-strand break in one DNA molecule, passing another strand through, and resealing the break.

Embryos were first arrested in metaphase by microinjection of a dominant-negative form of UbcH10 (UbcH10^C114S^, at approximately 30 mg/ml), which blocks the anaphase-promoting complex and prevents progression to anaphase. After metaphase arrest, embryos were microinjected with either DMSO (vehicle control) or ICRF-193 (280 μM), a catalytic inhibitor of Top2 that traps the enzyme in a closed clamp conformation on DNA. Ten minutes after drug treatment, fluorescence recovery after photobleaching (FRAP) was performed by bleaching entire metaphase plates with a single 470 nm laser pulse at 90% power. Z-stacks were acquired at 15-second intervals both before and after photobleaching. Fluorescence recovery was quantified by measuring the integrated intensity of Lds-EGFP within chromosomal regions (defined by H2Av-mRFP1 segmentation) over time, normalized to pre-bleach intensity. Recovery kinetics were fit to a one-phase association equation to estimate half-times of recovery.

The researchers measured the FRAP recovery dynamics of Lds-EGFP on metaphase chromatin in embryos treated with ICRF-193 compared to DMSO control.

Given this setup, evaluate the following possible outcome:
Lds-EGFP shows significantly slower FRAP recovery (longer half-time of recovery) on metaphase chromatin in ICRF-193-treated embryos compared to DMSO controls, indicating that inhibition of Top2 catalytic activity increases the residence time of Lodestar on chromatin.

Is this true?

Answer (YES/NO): NO